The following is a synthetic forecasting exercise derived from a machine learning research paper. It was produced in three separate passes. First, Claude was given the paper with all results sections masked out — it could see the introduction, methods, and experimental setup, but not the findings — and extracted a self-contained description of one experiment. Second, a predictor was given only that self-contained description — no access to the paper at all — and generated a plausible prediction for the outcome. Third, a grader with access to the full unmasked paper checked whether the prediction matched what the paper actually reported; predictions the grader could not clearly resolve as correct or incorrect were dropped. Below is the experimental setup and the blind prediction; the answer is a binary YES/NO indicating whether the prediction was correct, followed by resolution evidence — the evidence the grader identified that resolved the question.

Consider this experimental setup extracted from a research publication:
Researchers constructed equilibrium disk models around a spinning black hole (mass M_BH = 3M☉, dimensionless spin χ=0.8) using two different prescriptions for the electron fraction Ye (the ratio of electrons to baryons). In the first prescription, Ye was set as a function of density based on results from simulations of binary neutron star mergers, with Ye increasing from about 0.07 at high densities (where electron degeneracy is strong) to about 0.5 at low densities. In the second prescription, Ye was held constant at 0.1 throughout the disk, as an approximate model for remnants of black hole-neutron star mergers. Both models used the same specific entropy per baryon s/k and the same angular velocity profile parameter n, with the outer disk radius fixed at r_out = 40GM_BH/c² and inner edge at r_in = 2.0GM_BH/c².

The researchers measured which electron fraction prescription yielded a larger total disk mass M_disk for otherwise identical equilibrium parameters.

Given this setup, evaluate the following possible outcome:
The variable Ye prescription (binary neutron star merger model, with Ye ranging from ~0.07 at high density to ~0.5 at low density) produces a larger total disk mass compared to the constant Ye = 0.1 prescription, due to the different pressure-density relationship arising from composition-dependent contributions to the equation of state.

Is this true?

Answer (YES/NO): NO